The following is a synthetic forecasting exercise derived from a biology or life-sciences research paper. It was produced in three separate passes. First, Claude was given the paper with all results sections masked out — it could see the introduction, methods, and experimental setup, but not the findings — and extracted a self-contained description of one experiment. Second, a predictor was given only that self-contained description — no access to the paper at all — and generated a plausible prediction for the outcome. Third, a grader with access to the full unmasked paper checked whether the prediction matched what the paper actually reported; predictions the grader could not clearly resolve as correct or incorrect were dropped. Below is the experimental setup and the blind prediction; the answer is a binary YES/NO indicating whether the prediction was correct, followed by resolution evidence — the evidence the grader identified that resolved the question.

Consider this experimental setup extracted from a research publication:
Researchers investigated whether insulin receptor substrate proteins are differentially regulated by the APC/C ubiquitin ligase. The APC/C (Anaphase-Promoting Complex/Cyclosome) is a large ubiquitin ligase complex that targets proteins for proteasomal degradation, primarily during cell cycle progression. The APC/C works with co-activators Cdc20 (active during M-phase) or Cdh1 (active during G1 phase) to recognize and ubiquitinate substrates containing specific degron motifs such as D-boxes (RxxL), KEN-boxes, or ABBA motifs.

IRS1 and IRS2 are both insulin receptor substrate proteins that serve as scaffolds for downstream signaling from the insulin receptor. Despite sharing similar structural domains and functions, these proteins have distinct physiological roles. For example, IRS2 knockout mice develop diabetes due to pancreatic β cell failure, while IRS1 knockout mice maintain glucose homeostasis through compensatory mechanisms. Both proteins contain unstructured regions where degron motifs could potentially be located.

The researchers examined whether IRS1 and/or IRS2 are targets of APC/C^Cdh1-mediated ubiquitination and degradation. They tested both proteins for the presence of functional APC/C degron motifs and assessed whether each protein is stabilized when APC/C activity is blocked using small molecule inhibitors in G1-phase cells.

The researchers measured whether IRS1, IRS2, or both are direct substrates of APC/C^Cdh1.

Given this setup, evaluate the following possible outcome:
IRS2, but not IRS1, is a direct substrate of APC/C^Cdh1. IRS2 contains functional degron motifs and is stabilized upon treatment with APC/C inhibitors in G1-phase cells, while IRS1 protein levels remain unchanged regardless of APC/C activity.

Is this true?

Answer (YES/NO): YES